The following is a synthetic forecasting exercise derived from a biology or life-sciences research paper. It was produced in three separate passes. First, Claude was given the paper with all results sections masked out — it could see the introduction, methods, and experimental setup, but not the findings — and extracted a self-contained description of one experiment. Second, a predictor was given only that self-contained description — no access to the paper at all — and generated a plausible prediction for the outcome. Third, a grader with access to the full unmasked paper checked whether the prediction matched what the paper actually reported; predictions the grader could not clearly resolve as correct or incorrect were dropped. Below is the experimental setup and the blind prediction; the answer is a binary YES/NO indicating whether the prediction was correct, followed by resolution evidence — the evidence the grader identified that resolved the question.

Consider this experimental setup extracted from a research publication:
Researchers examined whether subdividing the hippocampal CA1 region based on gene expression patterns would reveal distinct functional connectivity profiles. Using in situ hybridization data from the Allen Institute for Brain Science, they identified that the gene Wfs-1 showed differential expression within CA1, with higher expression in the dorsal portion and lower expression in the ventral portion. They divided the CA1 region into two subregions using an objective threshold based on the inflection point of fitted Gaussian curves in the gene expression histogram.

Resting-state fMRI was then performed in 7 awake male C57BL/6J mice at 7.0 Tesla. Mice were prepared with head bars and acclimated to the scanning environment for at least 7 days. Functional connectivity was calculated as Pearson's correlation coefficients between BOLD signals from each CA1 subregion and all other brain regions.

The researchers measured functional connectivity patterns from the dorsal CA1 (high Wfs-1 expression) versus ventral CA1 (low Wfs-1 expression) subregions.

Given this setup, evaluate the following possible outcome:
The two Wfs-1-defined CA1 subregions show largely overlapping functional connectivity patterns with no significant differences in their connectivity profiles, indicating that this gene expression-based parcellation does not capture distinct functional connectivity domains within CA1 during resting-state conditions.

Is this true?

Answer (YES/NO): NO